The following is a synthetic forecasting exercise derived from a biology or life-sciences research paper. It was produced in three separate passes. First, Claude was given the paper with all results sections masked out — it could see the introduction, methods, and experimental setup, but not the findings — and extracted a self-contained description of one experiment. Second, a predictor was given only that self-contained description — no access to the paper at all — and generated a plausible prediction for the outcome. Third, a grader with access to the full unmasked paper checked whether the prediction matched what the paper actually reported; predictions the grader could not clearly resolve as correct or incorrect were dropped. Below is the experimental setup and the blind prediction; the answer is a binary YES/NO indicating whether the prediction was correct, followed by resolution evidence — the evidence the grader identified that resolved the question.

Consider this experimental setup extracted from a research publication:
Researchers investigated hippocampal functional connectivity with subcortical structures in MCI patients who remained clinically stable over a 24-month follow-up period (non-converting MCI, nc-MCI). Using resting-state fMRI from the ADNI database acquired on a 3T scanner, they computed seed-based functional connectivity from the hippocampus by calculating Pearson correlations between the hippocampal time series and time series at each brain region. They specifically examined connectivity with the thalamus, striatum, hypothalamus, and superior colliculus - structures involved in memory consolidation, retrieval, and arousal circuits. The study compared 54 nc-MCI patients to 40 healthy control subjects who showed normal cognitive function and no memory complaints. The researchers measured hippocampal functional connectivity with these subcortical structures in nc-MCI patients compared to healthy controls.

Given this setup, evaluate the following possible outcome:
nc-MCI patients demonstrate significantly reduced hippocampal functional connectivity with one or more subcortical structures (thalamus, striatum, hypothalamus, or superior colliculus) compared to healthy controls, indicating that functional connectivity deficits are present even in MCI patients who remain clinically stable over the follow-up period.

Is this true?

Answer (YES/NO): NO